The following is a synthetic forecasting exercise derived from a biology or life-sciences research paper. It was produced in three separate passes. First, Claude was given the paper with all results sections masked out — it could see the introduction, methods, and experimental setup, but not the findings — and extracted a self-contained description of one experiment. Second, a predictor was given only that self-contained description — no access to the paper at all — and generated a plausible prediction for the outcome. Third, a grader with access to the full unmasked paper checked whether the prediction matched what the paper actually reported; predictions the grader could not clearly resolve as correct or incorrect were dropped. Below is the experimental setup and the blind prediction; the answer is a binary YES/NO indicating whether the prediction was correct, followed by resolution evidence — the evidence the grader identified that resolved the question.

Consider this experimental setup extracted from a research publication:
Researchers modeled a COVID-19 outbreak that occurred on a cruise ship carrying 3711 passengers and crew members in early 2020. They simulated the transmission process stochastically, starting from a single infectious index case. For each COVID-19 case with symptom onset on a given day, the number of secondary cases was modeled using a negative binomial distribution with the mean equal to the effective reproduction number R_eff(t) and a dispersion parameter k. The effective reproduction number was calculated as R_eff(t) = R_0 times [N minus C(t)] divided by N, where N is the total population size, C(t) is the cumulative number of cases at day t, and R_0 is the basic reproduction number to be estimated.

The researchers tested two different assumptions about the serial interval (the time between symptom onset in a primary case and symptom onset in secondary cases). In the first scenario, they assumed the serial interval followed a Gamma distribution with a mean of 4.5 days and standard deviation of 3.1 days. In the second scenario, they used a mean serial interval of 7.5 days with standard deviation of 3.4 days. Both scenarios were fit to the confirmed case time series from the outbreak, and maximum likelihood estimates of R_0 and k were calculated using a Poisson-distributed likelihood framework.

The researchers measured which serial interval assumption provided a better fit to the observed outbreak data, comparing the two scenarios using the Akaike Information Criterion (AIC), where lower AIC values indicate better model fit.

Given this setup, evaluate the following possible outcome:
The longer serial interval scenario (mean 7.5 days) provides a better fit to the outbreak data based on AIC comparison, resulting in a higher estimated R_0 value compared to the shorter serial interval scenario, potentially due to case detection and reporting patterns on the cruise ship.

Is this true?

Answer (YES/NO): NO